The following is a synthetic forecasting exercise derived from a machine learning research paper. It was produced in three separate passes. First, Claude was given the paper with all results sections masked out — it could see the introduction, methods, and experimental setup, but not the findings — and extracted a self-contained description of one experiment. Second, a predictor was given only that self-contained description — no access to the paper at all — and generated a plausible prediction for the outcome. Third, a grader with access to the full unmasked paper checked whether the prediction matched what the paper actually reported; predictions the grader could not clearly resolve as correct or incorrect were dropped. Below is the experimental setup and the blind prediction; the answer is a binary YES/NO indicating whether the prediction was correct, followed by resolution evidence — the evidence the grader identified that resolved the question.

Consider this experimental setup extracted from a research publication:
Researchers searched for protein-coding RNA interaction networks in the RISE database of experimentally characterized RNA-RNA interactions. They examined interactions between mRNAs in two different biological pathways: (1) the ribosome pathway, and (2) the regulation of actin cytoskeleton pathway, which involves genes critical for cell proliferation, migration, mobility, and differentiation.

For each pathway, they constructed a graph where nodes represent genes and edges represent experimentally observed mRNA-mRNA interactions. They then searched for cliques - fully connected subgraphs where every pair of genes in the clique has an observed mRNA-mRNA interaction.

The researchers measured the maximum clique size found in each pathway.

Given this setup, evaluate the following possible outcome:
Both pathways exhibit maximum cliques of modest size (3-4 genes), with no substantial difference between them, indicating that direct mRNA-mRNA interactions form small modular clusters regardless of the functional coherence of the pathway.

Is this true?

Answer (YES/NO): YES